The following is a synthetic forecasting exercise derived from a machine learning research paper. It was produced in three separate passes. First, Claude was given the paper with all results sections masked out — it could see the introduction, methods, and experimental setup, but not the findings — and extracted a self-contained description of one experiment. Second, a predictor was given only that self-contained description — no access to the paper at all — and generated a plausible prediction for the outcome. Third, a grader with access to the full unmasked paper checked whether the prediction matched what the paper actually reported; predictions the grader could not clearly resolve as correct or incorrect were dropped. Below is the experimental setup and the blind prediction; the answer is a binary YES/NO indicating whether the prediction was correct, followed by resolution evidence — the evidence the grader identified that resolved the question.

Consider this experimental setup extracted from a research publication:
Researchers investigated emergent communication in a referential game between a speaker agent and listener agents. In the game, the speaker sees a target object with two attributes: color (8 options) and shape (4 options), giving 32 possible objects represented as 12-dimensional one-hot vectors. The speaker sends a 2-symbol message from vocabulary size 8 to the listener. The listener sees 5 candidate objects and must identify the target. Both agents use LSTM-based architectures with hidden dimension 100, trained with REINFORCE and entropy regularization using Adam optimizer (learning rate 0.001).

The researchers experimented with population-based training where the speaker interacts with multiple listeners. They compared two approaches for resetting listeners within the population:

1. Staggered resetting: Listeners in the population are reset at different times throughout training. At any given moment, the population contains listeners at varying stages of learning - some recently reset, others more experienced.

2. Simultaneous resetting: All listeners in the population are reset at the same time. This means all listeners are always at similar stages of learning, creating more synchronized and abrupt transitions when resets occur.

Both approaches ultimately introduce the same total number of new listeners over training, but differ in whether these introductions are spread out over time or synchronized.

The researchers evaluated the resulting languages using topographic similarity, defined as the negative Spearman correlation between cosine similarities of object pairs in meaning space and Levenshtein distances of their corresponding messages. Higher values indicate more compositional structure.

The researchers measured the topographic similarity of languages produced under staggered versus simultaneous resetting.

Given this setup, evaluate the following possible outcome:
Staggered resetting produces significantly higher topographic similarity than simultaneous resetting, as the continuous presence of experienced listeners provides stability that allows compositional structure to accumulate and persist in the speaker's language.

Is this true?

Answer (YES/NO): NO